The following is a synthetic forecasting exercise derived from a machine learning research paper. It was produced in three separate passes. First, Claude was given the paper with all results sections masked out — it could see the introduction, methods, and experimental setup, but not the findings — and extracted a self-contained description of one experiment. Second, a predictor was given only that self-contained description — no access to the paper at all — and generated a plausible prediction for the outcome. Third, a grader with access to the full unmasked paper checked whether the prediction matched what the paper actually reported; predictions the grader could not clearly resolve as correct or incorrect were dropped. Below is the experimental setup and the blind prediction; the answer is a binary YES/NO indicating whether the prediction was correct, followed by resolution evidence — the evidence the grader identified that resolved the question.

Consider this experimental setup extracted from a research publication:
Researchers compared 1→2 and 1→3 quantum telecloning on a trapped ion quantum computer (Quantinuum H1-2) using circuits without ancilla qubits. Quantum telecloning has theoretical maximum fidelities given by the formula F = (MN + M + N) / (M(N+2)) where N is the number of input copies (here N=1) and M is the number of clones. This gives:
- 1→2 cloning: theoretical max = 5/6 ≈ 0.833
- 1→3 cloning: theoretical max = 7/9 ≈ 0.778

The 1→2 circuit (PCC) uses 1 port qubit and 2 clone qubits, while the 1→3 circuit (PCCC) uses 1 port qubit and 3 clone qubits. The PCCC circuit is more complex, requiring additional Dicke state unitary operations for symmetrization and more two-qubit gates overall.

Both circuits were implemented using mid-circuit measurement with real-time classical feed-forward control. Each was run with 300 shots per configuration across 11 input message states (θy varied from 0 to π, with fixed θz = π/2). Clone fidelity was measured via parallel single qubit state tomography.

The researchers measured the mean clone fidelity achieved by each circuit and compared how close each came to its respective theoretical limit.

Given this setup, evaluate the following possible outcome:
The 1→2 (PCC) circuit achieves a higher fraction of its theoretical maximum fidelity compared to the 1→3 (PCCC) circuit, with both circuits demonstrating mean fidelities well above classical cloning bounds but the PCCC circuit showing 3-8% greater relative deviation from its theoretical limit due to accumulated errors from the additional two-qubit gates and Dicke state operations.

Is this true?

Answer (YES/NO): NO